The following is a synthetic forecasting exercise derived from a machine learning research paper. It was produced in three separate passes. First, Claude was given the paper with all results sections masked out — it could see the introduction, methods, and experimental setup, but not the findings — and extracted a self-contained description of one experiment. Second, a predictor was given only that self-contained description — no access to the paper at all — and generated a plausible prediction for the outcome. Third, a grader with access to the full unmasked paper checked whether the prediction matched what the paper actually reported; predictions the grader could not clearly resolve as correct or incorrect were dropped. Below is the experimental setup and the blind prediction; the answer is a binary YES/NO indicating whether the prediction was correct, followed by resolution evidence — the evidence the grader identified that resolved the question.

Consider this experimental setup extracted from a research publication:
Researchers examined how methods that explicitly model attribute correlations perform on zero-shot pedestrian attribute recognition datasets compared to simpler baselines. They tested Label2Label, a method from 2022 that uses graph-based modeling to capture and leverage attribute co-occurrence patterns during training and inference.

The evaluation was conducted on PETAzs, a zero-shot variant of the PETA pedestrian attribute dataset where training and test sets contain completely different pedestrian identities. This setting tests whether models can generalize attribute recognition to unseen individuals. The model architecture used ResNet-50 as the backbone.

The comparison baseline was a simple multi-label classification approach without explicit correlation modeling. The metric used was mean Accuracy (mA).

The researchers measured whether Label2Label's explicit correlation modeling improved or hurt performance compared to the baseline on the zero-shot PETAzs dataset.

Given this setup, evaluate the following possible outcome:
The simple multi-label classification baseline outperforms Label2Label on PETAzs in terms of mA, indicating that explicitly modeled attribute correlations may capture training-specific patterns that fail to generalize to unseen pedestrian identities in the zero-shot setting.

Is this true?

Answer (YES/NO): NO